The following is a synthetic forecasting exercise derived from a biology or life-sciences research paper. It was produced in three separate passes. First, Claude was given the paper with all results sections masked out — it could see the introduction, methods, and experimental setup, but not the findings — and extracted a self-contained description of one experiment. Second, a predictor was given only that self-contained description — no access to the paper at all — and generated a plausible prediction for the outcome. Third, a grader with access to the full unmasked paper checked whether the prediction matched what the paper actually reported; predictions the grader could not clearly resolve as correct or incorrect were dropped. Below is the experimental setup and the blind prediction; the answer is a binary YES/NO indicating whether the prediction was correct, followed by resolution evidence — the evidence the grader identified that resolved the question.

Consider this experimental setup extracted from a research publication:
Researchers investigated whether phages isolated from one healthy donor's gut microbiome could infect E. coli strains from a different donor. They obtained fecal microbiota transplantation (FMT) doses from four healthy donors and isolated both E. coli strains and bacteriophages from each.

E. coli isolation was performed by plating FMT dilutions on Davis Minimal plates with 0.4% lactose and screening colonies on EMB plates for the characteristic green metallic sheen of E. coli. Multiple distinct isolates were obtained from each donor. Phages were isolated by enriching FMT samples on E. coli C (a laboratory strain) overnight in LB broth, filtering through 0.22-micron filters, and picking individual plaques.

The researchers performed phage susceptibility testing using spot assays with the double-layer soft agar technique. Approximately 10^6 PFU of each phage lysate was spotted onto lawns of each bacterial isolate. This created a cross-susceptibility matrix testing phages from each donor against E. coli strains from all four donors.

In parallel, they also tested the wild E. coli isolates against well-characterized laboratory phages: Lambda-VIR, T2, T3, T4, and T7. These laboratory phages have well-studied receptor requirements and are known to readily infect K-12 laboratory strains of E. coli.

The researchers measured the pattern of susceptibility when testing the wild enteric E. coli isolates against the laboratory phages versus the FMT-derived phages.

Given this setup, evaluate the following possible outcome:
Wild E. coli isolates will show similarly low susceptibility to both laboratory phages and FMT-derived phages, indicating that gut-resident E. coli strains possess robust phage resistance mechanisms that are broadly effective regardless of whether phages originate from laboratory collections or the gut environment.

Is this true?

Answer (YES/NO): YES